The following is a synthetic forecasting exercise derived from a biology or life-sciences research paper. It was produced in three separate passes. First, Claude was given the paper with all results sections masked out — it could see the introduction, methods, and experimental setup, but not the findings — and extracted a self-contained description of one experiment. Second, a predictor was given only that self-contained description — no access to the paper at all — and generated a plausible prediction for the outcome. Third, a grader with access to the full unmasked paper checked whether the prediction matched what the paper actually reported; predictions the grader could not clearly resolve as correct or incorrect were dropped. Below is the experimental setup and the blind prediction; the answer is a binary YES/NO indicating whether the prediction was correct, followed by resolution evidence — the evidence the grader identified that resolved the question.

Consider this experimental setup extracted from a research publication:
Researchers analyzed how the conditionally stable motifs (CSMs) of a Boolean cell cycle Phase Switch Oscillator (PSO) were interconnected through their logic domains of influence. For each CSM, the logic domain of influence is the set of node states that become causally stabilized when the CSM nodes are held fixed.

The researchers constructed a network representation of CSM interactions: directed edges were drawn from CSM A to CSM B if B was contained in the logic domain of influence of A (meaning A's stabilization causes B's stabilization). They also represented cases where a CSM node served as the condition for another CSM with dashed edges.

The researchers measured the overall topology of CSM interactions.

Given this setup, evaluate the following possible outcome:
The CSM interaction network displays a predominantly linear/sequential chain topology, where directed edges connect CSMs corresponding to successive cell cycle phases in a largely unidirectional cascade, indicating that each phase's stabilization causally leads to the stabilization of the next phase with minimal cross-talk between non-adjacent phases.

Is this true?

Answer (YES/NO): NO